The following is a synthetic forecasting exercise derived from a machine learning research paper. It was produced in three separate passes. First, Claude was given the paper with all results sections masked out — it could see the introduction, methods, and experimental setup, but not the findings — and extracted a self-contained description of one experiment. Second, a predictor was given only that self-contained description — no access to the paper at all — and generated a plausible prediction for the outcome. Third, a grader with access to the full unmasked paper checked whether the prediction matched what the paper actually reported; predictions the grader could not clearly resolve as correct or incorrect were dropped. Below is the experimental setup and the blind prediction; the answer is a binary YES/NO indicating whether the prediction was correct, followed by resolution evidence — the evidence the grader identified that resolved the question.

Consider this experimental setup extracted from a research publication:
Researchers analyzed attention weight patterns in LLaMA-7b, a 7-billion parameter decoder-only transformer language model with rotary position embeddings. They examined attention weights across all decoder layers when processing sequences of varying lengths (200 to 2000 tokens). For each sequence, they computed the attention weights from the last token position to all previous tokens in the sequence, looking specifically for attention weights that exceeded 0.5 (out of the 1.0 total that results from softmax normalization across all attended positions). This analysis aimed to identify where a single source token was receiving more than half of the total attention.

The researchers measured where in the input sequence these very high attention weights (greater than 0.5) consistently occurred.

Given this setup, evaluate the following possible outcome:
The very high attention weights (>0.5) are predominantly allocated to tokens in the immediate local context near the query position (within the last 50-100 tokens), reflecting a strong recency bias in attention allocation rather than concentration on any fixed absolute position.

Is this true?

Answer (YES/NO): NO